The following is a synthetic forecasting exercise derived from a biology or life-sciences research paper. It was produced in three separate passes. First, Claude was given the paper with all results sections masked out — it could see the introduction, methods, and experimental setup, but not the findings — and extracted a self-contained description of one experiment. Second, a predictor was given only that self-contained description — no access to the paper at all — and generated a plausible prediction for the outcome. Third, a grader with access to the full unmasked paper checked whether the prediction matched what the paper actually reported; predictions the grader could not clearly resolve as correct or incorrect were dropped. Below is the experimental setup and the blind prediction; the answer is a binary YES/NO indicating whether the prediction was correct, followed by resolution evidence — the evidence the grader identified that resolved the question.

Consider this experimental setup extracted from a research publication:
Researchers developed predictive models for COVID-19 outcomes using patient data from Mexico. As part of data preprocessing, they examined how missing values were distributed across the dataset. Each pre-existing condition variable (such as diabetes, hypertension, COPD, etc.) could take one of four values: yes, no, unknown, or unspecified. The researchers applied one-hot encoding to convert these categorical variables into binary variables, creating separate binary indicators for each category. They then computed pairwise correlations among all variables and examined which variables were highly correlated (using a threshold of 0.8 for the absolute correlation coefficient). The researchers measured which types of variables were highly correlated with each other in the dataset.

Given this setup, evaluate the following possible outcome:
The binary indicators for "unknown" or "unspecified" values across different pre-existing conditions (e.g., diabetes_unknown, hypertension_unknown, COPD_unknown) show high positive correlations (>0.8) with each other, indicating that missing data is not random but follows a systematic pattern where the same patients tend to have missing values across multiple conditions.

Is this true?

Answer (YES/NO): YES